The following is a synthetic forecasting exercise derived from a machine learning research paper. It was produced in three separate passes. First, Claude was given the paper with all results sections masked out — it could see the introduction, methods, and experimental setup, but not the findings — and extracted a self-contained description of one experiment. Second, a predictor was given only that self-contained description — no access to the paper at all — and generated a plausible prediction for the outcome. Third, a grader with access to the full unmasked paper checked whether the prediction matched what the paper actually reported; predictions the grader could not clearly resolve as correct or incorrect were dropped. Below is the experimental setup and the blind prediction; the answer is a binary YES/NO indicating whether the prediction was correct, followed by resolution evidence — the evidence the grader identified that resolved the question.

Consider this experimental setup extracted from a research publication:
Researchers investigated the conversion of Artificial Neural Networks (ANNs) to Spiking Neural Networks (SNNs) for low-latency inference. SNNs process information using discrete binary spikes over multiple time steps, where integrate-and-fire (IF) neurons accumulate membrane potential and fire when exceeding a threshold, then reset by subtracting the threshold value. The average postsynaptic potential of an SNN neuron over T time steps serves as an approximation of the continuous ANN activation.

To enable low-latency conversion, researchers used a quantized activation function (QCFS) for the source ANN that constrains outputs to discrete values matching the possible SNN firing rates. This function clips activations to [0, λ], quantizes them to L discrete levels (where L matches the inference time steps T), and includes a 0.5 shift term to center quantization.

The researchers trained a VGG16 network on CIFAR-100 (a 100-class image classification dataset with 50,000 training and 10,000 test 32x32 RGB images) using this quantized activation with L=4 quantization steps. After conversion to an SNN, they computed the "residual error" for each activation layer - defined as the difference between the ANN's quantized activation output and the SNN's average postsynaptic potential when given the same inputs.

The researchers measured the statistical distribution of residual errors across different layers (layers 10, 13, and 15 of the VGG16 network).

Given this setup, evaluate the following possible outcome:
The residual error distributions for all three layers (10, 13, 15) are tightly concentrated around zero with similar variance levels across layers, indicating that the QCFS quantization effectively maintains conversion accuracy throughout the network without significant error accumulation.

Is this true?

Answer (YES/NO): NO